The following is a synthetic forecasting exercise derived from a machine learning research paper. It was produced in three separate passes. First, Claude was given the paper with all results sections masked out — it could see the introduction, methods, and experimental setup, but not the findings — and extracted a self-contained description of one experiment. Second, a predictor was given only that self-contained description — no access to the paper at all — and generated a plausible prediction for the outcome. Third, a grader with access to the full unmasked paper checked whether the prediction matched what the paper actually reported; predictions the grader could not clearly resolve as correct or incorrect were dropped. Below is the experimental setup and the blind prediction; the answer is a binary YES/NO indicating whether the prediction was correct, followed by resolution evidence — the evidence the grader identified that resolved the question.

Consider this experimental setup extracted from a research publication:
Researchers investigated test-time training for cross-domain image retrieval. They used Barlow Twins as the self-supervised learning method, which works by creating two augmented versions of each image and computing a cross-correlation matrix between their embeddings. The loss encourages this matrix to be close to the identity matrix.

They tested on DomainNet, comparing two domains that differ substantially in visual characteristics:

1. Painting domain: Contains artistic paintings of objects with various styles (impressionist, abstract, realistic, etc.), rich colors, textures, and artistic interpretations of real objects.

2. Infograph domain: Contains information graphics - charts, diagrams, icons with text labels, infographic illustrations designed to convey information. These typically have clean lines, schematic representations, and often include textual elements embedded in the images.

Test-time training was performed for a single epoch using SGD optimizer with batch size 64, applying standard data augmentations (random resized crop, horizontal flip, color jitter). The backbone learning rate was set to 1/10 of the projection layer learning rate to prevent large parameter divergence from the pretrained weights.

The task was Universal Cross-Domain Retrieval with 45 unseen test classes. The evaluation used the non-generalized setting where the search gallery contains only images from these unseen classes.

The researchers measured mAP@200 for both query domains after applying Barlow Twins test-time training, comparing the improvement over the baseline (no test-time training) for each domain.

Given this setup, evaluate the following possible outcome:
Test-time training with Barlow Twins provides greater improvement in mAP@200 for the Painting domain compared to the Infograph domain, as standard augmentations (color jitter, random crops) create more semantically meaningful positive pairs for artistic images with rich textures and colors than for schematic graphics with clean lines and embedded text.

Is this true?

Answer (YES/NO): YES